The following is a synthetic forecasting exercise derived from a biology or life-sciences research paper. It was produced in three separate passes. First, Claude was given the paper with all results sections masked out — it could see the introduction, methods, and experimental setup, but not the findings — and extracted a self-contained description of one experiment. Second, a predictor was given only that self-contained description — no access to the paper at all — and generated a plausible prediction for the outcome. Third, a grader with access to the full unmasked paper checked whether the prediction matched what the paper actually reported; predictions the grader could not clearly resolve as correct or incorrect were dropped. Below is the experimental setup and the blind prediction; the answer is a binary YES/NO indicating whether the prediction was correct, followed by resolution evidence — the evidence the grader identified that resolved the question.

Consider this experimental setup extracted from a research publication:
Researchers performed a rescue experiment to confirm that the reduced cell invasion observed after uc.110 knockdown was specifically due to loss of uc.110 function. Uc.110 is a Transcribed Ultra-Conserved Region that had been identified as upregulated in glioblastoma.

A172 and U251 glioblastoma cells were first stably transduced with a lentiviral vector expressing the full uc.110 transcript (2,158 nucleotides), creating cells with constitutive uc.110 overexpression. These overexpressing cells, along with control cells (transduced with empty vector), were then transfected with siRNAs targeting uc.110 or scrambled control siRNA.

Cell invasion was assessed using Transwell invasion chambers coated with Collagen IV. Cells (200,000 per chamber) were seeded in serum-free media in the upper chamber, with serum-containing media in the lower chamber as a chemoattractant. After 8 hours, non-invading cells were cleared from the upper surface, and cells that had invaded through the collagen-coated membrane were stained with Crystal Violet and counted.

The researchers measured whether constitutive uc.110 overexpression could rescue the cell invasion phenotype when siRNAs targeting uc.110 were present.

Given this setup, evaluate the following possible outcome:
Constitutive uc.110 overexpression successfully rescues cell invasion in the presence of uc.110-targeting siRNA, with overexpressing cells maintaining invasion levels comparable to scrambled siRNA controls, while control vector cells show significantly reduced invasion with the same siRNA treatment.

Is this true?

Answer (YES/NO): NO